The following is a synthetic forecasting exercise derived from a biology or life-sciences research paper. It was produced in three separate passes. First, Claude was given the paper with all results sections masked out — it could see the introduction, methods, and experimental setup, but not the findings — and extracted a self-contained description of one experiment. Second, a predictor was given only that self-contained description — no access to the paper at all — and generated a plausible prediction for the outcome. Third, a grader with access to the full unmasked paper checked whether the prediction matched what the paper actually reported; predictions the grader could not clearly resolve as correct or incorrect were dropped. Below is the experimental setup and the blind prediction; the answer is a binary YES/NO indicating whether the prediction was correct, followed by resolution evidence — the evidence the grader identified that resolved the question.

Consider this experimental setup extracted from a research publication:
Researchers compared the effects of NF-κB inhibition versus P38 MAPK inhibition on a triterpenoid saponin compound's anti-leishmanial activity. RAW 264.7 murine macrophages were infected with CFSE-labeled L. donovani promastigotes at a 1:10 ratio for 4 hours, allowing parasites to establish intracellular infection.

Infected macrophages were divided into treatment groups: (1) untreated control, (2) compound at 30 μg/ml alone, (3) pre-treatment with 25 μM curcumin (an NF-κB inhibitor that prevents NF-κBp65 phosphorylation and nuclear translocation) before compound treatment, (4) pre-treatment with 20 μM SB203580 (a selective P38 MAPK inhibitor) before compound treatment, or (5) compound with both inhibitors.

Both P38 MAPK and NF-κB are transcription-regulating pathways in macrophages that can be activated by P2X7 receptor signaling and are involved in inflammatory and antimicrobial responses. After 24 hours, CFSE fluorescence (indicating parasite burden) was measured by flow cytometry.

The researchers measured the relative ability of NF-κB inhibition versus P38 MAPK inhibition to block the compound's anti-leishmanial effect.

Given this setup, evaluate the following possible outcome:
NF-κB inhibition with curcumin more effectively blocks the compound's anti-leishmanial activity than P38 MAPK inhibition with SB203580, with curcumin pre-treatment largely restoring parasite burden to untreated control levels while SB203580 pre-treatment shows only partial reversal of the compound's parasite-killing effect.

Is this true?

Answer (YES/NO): NO